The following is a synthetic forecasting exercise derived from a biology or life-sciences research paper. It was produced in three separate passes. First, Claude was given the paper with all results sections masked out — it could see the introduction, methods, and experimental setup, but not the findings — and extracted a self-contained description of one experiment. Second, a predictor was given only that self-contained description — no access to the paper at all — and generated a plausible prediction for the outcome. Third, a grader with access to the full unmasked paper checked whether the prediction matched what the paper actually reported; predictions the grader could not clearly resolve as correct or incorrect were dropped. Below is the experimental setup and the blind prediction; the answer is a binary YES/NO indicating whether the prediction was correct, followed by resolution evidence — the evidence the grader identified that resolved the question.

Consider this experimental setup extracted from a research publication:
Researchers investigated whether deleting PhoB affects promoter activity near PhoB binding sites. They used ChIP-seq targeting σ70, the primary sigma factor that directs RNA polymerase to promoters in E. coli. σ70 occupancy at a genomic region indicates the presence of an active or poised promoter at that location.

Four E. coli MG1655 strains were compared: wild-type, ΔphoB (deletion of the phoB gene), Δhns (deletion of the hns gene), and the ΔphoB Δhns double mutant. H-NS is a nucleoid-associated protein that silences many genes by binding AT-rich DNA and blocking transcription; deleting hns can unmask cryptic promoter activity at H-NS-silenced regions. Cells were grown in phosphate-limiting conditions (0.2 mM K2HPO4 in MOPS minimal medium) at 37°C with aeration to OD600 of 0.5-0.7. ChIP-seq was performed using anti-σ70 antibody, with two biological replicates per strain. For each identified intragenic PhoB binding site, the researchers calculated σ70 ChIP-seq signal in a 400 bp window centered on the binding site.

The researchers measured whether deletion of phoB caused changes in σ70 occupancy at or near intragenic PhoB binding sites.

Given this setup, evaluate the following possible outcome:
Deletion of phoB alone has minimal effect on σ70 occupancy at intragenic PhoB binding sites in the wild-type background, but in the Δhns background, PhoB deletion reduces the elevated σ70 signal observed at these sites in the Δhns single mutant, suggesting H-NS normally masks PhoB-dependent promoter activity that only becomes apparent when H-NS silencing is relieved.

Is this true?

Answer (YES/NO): NO